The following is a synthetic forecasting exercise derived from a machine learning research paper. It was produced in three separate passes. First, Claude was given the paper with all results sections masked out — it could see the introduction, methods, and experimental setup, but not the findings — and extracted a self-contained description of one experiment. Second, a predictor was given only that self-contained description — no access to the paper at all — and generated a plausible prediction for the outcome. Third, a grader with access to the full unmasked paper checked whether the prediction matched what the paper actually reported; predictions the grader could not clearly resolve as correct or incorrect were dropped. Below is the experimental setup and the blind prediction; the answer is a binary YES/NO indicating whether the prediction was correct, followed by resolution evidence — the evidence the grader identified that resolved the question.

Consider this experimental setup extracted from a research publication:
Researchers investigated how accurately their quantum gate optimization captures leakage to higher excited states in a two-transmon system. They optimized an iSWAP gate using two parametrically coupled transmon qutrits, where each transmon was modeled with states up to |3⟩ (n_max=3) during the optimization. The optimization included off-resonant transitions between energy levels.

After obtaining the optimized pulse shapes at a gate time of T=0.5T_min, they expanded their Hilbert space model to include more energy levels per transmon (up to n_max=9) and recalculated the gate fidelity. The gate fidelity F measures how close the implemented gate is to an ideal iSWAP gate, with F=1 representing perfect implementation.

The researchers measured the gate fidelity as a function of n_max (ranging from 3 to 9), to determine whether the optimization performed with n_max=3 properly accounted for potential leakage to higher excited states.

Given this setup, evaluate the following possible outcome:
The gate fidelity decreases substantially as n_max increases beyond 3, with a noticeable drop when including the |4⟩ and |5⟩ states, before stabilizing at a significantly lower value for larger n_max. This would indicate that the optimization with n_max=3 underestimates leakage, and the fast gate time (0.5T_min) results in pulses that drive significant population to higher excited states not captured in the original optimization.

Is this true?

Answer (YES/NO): NO